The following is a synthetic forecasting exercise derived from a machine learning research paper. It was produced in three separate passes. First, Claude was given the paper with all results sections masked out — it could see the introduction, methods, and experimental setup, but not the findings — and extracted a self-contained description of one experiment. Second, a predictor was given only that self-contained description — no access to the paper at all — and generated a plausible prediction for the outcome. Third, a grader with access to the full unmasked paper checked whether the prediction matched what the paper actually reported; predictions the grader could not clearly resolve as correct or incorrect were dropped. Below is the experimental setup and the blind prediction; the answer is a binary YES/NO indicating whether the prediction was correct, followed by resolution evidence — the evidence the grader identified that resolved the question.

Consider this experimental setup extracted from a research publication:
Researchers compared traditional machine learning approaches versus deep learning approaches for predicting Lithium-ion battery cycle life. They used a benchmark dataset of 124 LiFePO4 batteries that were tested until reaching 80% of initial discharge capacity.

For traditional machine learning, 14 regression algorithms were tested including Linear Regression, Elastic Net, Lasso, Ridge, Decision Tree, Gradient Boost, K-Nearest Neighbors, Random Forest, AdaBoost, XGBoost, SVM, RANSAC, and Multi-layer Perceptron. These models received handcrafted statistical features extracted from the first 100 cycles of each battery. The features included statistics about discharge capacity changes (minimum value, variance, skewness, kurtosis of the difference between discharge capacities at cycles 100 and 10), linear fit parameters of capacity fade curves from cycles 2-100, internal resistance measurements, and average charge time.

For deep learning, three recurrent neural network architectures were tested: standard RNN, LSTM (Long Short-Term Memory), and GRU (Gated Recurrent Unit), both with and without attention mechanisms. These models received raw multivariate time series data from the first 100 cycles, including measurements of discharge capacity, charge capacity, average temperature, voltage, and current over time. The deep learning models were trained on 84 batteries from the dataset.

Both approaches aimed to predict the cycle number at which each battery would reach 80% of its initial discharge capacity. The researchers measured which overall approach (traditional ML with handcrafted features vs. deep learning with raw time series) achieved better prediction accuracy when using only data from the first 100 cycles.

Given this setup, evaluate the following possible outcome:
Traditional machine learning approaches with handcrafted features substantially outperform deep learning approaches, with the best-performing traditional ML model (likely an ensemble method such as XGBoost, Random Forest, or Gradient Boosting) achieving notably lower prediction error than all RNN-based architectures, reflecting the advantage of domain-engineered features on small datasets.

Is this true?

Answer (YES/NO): YES